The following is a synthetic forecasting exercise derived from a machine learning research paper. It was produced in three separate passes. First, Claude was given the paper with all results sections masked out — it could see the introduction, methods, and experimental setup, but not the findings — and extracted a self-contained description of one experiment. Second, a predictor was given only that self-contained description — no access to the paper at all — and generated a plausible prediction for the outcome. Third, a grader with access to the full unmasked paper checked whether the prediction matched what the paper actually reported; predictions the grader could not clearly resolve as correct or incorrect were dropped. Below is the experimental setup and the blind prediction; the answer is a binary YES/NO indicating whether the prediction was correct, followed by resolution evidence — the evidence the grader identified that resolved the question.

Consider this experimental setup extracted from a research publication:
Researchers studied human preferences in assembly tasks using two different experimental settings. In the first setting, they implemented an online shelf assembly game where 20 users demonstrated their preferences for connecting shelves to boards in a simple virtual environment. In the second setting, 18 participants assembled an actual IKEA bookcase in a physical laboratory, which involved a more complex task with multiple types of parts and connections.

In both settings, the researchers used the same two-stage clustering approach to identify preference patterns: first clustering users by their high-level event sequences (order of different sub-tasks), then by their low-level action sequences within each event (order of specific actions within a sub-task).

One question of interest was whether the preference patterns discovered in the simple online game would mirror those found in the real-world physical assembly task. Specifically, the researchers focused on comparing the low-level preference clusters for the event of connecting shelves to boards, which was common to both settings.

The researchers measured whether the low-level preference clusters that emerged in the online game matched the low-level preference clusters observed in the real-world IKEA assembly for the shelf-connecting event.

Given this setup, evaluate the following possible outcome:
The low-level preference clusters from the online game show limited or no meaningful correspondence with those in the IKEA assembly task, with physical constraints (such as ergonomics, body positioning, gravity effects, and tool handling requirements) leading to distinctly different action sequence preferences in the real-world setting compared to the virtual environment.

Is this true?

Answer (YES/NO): NO